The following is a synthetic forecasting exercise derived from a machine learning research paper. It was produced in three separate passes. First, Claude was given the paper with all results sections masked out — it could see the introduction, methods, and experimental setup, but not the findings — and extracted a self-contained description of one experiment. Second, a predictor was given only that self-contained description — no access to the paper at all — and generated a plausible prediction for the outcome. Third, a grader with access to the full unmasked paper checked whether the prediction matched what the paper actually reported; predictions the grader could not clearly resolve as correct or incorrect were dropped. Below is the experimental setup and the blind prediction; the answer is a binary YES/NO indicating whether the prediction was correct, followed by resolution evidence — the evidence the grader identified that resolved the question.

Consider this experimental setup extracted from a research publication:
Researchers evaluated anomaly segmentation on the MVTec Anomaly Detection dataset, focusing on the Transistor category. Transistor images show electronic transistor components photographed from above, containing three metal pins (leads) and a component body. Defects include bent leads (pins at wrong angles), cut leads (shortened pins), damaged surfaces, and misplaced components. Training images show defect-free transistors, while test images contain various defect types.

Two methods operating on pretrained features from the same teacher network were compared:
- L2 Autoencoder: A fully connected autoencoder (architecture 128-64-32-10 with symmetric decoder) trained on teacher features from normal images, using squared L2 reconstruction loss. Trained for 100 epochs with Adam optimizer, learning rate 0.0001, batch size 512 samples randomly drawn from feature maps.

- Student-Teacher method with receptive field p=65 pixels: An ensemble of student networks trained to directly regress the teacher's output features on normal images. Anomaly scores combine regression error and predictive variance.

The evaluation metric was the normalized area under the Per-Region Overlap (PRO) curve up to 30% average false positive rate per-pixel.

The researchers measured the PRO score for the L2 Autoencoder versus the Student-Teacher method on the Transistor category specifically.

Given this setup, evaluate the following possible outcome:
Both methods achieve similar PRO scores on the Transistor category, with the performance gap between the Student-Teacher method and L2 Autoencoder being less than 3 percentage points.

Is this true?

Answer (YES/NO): YES